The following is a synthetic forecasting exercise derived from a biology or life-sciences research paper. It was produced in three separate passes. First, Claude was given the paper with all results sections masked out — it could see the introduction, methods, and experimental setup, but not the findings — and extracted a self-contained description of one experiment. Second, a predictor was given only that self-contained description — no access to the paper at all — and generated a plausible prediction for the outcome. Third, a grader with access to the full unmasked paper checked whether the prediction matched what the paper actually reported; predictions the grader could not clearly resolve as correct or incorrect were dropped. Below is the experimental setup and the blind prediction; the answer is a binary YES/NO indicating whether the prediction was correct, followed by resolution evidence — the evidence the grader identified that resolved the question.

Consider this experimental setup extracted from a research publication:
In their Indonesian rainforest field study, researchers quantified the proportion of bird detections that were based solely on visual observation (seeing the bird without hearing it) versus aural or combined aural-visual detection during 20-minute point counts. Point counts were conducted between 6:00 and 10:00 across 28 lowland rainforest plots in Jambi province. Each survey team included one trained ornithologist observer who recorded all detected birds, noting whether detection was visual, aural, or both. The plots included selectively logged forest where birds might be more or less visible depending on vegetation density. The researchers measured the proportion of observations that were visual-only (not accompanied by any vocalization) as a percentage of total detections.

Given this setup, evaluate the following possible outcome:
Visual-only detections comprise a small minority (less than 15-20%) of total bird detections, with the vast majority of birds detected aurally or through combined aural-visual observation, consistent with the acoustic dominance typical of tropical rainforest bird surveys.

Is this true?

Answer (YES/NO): YES